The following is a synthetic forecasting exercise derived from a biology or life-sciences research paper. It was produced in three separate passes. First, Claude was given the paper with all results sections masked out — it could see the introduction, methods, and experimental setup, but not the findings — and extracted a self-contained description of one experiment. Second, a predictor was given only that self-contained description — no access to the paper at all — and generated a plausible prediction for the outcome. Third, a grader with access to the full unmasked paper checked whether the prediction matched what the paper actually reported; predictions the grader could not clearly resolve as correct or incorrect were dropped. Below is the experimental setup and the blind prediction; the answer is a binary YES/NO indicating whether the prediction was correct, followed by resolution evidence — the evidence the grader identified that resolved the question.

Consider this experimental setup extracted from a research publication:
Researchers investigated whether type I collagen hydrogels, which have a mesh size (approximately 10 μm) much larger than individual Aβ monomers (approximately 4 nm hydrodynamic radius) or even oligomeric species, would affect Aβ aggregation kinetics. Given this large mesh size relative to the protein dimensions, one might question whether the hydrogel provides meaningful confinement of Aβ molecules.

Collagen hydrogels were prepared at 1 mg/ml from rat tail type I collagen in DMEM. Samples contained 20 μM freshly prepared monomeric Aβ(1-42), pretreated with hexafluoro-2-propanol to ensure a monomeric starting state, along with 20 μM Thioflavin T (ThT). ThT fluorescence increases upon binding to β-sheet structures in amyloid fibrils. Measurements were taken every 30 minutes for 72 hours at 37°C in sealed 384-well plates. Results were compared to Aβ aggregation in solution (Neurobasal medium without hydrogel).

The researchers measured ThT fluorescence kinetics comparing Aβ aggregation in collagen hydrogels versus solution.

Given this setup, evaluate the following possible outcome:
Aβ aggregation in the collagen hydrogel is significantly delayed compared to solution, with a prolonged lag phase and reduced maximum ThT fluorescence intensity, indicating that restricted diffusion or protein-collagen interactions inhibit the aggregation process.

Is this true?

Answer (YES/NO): NO